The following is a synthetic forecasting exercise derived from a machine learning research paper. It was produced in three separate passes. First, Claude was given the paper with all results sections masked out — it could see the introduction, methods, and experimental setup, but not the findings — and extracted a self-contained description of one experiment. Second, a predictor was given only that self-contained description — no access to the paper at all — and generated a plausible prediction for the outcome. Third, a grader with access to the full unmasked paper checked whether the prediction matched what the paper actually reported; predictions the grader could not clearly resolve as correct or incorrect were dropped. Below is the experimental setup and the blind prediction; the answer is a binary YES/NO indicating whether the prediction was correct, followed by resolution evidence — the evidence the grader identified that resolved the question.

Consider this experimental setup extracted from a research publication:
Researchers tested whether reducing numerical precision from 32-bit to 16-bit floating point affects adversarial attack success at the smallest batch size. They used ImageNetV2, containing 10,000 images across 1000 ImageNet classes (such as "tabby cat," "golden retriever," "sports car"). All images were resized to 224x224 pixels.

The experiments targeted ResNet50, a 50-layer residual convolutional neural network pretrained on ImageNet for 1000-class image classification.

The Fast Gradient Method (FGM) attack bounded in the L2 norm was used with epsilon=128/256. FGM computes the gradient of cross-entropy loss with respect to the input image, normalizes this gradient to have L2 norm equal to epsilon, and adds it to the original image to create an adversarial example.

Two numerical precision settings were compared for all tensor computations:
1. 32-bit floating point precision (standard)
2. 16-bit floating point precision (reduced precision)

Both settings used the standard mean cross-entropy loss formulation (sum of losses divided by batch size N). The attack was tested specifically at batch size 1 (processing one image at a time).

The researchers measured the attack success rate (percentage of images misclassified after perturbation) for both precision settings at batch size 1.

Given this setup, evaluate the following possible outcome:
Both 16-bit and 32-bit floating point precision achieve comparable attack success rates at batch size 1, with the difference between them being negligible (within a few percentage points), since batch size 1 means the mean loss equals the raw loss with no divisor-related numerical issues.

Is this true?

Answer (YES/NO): NO